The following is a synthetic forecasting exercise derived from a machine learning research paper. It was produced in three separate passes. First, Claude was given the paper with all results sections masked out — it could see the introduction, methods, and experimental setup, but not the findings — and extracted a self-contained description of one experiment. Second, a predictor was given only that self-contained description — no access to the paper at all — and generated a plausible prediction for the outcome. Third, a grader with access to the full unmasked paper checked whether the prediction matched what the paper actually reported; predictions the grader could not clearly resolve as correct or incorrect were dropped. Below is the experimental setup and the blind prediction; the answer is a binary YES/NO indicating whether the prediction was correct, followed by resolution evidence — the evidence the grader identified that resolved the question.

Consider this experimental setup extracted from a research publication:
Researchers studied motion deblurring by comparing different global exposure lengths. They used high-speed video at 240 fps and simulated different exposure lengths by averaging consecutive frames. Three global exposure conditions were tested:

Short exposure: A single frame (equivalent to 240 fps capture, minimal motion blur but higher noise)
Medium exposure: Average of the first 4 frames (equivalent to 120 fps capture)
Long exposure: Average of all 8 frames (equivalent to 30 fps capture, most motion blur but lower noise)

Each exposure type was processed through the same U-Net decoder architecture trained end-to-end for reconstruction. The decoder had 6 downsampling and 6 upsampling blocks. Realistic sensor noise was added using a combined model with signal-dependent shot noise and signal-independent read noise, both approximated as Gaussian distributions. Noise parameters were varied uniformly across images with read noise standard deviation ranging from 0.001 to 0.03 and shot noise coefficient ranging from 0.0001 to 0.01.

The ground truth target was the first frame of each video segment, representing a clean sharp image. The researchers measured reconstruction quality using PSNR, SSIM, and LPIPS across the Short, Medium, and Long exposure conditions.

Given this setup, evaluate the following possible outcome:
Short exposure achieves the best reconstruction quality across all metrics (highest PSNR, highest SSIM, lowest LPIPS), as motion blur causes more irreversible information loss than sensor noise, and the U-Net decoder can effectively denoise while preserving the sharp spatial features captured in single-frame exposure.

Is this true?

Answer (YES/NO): YES